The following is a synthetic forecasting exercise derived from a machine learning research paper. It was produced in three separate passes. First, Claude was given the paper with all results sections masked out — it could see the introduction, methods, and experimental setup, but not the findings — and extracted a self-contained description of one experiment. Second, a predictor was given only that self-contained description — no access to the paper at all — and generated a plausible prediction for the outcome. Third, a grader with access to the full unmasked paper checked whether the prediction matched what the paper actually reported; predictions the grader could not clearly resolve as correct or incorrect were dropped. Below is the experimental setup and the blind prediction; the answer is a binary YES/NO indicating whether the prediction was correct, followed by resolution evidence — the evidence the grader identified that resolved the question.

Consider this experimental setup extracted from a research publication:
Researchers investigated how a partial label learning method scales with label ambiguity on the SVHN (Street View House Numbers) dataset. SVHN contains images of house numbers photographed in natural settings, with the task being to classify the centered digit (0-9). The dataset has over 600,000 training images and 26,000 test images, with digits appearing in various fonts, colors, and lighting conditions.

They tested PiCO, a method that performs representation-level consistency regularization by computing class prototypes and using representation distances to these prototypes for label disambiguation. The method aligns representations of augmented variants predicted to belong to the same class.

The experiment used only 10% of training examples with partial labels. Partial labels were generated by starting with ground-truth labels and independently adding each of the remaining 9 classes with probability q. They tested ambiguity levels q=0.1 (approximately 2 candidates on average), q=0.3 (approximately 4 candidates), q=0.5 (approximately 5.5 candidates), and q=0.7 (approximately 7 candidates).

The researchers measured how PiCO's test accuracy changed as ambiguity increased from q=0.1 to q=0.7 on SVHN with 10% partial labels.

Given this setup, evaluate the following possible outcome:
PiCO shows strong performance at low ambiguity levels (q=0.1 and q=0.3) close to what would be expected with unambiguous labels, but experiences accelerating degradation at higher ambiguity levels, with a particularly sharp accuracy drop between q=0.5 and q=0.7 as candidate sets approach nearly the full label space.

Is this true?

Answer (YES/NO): NO